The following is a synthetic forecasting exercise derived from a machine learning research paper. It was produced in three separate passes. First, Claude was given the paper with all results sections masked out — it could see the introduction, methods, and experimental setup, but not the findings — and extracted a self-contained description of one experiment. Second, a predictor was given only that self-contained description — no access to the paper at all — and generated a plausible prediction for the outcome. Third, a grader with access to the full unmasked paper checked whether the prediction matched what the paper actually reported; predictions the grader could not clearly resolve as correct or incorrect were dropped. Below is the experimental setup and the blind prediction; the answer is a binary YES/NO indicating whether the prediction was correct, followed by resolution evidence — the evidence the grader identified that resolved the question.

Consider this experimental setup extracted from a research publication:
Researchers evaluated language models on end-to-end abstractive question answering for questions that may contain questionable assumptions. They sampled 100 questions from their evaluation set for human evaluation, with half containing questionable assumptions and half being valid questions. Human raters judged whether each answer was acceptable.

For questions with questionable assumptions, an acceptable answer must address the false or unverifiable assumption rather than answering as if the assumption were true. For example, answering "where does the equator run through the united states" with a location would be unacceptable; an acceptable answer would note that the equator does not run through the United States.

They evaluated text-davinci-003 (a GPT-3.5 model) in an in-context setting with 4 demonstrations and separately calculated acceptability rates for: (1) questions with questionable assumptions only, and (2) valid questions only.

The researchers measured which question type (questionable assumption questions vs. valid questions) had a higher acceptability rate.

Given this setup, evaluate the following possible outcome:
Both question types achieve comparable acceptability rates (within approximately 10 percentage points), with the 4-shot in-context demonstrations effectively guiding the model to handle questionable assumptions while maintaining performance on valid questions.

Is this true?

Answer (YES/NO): NO